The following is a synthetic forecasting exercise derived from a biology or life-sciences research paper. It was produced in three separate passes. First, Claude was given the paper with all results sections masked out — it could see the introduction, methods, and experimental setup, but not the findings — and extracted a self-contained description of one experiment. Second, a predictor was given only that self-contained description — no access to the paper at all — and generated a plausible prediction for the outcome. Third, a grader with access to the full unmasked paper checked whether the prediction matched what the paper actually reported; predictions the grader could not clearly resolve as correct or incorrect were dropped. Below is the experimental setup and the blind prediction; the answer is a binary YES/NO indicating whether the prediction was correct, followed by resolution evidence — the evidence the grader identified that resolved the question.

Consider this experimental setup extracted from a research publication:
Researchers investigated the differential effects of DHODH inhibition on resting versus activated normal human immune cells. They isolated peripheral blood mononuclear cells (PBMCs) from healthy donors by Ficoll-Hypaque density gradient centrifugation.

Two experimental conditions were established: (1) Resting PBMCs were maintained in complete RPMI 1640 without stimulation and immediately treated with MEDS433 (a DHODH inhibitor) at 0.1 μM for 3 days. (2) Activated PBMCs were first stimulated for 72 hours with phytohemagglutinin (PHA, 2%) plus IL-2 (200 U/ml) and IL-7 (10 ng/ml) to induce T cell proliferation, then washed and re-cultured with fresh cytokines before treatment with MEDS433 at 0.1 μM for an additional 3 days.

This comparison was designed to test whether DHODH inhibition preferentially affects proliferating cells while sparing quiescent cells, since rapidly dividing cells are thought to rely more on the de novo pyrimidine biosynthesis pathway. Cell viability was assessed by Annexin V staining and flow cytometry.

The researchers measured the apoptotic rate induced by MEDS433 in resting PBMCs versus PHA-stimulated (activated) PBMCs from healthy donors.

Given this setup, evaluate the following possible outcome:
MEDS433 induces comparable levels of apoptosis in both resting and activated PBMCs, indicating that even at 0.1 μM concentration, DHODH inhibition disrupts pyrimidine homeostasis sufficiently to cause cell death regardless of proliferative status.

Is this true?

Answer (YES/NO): NO